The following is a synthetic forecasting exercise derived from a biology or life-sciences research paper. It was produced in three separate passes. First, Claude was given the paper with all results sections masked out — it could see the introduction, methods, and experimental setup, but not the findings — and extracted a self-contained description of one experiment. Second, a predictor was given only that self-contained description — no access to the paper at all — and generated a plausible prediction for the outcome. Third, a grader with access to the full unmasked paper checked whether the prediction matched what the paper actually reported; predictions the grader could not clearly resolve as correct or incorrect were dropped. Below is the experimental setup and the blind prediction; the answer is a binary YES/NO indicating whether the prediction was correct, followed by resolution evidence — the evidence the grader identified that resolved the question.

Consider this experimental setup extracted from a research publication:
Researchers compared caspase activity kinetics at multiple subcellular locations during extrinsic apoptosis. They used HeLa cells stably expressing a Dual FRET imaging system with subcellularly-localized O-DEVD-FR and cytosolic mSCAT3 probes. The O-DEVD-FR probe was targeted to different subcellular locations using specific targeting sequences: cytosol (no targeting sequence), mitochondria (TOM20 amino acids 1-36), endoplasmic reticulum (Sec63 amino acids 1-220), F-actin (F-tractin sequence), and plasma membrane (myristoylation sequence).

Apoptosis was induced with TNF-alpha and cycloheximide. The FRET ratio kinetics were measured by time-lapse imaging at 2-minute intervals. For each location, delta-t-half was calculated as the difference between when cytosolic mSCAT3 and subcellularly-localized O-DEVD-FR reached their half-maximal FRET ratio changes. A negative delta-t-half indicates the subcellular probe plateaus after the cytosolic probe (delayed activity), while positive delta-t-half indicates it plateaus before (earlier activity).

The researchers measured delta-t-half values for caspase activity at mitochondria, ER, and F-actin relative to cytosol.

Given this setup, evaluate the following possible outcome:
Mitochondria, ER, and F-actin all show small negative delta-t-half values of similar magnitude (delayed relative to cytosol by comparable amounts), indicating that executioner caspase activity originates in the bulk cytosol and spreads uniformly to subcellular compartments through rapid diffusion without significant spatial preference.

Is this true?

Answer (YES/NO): NO